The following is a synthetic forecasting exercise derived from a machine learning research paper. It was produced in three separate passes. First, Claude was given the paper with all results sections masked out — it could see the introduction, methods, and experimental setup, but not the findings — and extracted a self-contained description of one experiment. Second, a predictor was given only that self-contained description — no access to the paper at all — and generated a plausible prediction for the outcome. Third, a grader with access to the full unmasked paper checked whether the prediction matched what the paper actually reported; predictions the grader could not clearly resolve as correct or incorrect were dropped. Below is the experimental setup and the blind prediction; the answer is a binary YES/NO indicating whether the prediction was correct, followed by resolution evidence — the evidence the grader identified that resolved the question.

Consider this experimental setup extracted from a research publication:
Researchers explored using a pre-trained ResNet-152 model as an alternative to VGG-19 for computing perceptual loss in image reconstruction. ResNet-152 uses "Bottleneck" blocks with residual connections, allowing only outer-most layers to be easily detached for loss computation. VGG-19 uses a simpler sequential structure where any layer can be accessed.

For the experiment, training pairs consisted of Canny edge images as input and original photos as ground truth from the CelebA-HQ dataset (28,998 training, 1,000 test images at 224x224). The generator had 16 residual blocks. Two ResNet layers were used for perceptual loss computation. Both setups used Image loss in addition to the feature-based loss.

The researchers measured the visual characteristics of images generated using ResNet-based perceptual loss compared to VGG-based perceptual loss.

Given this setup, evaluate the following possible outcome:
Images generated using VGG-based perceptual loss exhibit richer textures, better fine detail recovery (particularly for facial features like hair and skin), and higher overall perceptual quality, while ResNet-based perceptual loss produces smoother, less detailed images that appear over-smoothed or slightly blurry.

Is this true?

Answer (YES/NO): YES